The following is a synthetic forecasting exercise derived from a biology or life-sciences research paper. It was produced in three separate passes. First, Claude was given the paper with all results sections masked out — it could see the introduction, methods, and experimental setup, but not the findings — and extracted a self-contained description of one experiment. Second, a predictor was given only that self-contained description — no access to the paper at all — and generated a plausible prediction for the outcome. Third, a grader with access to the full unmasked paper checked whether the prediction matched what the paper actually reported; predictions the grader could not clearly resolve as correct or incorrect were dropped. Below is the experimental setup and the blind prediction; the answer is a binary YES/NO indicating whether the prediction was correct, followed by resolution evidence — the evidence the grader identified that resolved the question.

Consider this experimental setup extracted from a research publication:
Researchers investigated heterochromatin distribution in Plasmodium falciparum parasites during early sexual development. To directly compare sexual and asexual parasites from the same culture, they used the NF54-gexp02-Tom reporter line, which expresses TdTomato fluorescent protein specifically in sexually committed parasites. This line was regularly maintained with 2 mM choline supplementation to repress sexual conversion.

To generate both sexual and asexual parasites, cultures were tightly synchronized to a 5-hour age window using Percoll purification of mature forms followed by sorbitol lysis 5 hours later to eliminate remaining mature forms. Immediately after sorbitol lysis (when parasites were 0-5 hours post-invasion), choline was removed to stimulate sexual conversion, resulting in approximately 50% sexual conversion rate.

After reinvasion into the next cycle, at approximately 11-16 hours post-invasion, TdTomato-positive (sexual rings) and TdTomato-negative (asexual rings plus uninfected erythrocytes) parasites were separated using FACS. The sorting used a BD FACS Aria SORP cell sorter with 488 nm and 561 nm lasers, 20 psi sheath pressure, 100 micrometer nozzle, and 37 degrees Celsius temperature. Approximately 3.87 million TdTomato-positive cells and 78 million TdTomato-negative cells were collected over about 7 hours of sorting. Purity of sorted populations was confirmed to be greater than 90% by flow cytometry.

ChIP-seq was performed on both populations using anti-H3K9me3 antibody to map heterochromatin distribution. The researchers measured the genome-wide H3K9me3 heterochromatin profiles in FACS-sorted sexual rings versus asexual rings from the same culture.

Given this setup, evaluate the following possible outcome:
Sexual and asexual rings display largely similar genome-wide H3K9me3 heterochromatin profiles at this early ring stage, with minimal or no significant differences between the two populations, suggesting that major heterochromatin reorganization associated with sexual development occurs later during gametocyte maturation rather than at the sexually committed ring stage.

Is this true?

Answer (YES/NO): YES